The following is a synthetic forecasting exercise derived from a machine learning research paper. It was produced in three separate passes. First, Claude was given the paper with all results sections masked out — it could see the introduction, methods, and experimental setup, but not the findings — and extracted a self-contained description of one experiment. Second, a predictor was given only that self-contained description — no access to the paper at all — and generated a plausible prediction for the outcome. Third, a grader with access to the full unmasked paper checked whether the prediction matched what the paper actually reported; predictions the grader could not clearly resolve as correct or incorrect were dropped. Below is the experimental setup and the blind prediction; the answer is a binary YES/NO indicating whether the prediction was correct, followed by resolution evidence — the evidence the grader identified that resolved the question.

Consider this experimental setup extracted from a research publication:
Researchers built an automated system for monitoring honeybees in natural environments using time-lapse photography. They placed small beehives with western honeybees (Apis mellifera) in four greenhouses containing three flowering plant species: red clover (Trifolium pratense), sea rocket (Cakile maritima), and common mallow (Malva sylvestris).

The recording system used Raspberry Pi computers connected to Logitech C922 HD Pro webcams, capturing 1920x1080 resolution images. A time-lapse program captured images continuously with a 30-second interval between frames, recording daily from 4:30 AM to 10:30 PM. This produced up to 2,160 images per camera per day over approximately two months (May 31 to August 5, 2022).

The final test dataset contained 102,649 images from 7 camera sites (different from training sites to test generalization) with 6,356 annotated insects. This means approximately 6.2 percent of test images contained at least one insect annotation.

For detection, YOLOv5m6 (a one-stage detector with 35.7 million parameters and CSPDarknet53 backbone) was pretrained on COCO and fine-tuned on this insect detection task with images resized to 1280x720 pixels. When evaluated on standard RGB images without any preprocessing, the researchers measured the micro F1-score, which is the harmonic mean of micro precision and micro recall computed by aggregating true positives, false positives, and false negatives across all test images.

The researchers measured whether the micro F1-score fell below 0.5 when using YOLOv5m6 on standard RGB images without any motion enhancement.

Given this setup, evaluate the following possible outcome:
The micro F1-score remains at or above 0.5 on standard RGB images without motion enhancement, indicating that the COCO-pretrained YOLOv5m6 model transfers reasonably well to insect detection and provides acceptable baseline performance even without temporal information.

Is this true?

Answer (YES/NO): NO